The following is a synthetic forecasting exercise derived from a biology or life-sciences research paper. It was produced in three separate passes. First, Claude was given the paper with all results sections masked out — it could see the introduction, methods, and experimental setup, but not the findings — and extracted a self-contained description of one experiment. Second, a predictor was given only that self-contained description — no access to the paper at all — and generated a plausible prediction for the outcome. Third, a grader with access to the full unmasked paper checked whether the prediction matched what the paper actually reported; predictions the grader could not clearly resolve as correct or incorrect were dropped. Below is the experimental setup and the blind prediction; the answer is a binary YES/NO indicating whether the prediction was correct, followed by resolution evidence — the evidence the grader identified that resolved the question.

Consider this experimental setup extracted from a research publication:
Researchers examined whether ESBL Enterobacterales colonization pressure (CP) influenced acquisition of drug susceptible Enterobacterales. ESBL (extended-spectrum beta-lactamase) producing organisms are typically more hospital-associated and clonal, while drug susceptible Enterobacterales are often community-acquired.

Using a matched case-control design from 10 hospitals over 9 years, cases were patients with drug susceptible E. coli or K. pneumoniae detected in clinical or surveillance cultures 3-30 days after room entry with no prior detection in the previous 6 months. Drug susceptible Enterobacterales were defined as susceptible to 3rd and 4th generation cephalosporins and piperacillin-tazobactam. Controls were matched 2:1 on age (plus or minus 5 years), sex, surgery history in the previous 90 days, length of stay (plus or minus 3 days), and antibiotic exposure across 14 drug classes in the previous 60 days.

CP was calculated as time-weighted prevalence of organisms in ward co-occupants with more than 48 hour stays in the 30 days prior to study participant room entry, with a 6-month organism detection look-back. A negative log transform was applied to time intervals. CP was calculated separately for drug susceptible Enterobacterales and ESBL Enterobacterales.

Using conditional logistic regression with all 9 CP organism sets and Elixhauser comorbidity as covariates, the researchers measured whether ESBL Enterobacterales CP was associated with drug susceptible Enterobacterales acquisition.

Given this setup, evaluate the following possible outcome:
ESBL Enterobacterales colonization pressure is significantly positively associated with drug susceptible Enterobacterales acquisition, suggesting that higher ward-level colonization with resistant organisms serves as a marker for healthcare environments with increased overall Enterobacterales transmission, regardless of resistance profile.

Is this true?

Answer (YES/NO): NO